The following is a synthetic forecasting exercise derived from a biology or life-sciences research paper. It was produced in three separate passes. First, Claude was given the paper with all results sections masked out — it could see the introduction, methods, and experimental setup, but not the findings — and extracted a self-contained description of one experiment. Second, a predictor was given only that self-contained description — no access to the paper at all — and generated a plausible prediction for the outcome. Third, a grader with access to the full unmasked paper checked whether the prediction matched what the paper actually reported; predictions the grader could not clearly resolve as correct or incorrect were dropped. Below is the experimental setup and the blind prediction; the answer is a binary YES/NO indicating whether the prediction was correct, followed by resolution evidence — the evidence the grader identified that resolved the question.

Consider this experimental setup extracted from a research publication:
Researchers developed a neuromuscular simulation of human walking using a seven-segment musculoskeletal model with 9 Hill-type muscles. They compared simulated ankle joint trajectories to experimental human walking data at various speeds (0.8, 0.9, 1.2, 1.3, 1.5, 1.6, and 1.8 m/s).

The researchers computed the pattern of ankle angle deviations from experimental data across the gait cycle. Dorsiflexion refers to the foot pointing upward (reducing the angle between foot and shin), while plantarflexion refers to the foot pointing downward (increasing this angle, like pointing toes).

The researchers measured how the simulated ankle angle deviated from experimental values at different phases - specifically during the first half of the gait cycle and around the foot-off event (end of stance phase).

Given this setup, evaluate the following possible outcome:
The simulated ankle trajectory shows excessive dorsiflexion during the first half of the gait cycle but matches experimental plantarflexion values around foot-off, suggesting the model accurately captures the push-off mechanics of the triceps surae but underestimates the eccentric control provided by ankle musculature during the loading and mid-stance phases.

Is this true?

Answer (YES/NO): NO